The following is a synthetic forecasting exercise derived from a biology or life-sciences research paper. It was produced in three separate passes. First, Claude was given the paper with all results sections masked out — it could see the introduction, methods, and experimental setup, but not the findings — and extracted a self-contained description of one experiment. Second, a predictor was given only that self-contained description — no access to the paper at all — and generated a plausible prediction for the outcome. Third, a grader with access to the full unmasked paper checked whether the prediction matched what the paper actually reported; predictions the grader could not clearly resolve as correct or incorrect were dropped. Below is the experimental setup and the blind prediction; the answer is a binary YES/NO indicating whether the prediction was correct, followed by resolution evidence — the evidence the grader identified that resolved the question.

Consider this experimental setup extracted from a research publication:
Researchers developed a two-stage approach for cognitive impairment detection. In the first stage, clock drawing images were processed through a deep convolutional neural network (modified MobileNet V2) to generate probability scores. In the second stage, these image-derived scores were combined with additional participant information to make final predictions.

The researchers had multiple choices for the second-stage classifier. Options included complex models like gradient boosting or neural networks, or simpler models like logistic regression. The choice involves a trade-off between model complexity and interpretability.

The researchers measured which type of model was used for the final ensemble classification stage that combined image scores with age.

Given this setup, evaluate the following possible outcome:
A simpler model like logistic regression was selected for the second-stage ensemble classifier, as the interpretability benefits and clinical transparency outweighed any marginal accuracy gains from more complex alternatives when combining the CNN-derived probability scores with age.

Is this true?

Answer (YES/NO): YES